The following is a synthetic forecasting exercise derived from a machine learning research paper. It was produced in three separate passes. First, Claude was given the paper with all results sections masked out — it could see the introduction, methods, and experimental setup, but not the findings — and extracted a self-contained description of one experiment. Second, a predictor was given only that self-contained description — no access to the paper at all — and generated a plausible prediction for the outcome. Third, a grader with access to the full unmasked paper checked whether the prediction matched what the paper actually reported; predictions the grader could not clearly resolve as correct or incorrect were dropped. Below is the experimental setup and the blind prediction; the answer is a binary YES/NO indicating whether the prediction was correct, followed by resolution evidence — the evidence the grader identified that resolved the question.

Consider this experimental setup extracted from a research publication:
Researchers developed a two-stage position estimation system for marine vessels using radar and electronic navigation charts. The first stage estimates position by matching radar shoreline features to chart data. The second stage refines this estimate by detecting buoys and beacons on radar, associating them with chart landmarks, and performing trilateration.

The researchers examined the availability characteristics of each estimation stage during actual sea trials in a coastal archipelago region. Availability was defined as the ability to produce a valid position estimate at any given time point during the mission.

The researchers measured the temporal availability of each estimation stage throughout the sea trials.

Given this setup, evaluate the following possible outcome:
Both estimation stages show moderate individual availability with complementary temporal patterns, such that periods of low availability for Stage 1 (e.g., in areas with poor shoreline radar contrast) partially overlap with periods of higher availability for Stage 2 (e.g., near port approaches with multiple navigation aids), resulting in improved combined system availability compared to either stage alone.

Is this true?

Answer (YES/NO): NO